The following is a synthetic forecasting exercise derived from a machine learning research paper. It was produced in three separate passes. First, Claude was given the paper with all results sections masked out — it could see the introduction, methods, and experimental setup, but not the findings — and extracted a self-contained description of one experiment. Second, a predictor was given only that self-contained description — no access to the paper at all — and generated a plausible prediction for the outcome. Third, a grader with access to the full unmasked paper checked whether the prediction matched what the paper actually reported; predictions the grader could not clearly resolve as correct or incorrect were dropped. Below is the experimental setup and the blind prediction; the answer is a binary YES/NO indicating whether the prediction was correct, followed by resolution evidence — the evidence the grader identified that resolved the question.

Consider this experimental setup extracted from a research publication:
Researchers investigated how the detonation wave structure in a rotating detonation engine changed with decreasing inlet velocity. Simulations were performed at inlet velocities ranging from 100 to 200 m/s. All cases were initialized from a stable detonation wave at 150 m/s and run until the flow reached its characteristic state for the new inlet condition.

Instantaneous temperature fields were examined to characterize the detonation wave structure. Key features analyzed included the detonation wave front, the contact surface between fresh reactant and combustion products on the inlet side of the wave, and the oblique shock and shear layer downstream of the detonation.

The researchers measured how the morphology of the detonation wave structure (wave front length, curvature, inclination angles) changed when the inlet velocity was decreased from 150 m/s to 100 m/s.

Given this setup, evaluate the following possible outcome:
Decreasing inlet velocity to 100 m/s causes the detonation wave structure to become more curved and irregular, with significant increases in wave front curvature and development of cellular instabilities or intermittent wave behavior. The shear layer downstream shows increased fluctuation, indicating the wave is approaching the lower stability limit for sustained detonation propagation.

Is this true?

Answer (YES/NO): NO